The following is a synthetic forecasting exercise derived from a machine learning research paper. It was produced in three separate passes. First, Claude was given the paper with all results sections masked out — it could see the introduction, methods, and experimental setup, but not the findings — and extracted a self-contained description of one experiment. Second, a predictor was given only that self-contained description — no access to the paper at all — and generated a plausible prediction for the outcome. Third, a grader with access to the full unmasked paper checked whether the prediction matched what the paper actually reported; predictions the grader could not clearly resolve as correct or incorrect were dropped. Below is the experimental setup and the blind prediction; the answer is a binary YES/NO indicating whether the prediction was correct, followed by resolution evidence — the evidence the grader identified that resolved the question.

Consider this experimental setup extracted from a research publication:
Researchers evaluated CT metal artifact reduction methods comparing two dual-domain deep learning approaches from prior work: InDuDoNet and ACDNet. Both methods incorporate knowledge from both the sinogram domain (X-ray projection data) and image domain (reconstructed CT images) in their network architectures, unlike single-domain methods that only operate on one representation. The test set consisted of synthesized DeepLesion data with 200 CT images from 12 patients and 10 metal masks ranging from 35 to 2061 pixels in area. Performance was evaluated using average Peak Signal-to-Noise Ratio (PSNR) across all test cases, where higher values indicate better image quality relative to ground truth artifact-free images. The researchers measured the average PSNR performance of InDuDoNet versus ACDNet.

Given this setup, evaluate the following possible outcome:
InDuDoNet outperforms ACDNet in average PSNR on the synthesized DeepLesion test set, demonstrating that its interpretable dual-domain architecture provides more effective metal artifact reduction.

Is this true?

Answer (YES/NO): NO